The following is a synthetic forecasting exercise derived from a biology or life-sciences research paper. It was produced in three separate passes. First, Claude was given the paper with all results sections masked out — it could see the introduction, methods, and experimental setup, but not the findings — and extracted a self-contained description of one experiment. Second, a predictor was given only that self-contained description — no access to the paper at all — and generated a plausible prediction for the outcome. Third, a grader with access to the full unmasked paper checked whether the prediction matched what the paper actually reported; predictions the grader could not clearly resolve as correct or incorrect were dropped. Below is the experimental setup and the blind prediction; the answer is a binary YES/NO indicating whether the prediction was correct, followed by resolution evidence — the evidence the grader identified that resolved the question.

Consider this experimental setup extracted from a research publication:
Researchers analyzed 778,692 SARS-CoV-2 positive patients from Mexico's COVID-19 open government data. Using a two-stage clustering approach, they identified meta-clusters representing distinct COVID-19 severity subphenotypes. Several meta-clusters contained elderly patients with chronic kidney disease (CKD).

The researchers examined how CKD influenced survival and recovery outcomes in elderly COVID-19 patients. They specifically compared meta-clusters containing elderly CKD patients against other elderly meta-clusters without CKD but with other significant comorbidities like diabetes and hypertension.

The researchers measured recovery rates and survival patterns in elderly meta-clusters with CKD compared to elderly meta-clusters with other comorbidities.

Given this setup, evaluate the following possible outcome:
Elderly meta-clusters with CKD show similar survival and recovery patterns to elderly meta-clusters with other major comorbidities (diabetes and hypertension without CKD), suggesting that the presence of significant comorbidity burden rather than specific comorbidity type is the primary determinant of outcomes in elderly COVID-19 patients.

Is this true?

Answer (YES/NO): NO